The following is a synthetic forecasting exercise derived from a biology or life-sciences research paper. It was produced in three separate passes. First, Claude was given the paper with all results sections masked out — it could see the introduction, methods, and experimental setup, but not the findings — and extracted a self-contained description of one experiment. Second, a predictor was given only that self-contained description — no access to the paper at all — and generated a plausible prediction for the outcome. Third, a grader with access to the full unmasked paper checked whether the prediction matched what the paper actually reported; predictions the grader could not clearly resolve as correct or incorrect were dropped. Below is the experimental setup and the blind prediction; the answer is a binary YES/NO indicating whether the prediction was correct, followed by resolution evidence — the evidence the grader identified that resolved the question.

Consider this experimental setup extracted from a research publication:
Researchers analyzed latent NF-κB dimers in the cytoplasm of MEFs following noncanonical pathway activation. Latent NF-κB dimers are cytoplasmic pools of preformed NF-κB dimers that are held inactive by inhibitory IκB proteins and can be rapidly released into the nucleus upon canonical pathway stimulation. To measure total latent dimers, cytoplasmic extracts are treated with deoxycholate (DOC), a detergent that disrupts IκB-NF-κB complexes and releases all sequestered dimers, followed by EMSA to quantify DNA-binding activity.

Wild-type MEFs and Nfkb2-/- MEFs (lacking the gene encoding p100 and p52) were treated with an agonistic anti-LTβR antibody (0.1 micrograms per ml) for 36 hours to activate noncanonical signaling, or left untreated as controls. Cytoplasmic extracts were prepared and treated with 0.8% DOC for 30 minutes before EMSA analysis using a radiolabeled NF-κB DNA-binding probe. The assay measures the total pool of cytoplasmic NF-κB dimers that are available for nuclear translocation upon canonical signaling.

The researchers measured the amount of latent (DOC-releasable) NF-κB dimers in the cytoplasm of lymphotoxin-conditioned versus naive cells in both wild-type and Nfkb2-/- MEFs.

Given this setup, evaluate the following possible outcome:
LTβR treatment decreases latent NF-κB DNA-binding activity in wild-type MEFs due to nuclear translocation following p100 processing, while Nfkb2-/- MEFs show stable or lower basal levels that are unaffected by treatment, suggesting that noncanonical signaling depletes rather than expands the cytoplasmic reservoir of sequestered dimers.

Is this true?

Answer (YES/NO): NO